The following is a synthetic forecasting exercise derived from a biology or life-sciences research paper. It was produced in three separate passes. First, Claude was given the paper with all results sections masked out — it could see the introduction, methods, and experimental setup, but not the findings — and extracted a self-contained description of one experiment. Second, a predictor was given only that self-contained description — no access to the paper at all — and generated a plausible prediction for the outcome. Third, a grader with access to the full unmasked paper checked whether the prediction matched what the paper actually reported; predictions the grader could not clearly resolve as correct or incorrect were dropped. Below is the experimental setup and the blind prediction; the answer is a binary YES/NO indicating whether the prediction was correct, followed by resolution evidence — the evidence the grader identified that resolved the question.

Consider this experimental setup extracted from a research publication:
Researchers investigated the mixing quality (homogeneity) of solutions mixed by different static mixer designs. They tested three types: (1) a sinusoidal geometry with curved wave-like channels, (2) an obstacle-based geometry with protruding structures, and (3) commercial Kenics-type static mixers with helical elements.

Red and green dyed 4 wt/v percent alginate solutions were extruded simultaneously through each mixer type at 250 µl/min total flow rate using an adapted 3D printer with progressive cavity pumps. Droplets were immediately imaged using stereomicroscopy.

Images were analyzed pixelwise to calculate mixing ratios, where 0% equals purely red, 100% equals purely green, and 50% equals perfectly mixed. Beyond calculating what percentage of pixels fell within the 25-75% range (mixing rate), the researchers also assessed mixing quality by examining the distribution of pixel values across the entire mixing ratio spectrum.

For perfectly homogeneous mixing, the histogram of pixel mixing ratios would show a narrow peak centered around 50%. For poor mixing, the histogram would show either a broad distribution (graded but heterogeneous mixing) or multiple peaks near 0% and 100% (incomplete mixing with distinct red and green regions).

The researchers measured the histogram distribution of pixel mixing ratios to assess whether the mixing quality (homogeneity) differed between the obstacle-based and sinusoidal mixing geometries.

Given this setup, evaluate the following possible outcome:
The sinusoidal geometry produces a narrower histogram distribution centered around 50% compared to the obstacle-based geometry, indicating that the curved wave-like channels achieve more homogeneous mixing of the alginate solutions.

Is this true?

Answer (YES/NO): NO